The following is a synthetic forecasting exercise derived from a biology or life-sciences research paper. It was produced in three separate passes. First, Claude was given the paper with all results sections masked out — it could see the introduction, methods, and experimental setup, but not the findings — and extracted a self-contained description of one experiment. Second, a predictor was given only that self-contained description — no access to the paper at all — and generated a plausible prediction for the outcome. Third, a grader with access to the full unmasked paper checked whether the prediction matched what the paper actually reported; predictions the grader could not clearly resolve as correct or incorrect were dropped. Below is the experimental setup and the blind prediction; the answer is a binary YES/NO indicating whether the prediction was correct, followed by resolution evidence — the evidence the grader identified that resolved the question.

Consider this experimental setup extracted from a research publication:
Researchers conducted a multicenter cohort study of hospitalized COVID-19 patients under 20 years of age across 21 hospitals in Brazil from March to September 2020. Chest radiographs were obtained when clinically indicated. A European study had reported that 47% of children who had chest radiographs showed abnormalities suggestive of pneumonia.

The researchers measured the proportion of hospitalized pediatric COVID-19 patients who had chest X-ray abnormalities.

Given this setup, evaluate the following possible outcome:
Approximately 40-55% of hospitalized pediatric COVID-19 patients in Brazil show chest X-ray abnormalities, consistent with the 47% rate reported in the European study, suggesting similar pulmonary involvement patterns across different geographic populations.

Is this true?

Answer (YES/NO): YES